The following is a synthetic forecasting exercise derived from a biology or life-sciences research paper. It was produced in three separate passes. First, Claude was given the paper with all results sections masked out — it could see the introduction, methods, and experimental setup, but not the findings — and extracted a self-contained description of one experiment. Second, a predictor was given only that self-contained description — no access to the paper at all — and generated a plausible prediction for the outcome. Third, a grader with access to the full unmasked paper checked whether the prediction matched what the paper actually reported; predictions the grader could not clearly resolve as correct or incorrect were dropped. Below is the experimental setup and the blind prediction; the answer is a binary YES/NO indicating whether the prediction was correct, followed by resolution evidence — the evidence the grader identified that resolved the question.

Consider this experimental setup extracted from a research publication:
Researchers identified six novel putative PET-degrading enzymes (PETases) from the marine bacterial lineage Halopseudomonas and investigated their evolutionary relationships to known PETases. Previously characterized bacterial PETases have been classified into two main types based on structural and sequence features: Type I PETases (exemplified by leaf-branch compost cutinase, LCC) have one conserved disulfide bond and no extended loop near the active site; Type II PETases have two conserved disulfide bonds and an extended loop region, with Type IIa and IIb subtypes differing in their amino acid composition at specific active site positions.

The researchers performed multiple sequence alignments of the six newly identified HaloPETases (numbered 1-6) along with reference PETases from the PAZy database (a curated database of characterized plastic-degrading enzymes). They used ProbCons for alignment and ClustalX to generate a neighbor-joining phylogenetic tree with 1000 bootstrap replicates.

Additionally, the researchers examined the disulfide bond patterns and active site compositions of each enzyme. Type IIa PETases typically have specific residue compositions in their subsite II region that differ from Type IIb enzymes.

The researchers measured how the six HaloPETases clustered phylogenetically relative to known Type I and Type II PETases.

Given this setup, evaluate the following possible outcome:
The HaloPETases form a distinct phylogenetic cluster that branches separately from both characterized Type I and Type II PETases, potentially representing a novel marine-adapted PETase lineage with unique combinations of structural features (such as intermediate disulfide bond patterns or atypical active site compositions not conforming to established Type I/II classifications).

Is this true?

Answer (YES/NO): NO